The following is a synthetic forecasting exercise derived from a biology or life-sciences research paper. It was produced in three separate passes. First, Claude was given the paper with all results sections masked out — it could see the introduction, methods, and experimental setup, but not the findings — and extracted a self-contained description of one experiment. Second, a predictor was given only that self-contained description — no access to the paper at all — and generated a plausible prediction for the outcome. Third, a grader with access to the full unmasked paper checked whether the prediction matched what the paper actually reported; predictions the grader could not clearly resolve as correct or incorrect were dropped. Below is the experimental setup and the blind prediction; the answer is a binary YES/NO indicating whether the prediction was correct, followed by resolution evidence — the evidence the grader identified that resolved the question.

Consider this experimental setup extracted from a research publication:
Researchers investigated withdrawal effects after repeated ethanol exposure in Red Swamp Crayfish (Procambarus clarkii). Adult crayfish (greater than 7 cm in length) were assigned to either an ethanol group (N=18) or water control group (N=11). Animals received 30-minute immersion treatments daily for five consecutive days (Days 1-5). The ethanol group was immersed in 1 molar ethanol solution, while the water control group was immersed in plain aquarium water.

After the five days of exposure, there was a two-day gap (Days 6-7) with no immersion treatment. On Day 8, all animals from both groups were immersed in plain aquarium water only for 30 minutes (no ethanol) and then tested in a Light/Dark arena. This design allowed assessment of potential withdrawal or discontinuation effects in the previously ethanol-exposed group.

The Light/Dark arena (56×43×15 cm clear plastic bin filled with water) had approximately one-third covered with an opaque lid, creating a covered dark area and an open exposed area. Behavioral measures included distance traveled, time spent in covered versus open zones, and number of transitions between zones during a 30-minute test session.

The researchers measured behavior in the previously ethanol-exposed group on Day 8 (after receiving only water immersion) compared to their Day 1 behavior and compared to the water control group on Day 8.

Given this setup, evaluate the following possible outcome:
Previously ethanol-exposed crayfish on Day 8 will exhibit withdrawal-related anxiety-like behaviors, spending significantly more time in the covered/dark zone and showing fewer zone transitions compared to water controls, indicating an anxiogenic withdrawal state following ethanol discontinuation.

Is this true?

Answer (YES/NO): NO